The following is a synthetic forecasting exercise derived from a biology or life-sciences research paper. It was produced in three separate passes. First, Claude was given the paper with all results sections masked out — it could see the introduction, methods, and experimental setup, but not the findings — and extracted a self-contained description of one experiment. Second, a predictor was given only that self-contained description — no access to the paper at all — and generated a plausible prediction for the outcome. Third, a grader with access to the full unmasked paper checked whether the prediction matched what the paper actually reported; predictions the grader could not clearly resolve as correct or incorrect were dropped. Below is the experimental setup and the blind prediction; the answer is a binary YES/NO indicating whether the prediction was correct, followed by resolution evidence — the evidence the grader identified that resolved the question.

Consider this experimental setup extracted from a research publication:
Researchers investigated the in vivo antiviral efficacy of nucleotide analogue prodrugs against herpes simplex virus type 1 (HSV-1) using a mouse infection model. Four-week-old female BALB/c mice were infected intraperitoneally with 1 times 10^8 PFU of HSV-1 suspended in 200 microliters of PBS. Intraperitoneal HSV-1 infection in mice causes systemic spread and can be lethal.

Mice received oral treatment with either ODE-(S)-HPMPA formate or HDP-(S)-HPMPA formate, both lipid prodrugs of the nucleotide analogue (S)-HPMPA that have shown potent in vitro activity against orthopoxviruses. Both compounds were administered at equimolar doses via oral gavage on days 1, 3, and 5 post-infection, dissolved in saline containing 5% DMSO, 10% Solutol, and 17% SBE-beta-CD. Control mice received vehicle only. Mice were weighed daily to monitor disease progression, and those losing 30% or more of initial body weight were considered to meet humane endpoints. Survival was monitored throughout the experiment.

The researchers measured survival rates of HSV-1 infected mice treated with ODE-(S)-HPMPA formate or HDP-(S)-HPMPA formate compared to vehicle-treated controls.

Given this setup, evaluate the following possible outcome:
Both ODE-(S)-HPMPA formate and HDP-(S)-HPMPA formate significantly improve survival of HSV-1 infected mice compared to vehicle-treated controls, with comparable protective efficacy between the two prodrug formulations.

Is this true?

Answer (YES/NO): YES